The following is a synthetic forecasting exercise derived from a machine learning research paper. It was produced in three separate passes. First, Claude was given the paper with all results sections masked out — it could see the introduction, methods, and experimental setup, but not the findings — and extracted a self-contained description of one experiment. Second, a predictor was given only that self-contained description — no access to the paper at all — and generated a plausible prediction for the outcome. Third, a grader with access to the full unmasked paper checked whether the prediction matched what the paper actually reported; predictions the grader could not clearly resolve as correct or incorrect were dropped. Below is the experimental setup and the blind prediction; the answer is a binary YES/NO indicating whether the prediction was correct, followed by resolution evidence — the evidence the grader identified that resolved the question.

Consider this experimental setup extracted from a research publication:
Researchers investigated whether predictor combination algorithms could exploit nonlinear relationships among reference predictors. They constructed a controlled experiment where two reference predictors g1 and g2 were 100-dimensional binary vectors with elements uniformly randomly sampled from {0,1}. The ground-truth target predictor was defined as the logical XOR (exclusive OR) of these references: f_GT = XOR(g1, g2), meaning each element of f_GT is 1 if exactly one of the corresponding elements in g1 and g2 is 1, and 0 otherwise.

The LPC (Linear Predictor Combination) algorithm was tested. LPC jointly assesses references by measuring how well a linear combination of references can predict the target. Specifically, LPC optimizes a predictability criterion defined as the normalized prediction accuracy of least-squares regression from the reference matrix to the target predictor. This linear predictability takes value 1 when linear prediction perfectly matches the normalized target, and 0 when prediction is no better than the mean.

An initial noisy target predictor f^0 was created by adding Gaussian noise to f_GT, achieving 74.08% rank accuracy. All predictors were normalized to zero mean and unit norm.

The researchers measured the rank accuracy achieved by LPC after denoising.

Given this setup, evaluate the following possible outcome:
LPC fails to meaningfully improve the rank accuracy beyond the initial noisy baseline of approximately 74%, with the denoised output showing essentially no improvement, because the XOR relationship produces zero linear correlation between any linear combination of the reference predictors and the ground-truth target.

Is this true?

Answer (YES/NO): YES